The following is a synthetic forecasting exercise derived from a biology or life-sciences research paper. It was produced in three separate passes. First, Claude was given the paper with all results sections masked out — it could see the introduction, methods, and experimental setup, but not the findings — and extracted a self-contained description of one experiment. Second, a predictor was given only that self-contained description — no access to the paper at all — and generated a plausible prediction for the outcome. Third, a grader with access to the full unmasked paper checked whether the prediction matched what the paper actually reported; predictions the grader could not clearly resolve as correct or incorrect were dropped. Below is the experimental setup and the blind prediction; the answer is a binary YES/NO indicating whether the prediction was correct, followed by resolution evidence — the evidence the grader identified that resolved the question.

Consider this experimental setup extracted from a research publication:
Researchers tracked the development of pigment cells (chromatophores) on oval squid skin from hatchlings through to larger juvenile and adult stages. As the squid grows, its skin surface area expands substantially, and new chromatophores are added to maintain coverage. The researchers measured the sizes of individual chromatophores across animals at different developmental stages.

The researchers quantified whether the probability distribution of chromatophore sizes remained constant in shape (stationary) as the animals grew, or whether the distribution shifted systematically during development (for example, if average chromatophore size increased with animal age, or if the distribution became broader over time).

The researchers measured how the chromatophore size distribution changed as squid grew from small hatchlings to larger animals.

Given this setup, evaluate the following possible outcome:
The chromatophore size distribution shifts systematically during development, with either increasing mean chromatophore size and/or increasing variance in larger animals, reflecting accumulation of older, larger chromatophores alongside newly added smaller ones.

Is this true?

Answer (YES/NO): NO